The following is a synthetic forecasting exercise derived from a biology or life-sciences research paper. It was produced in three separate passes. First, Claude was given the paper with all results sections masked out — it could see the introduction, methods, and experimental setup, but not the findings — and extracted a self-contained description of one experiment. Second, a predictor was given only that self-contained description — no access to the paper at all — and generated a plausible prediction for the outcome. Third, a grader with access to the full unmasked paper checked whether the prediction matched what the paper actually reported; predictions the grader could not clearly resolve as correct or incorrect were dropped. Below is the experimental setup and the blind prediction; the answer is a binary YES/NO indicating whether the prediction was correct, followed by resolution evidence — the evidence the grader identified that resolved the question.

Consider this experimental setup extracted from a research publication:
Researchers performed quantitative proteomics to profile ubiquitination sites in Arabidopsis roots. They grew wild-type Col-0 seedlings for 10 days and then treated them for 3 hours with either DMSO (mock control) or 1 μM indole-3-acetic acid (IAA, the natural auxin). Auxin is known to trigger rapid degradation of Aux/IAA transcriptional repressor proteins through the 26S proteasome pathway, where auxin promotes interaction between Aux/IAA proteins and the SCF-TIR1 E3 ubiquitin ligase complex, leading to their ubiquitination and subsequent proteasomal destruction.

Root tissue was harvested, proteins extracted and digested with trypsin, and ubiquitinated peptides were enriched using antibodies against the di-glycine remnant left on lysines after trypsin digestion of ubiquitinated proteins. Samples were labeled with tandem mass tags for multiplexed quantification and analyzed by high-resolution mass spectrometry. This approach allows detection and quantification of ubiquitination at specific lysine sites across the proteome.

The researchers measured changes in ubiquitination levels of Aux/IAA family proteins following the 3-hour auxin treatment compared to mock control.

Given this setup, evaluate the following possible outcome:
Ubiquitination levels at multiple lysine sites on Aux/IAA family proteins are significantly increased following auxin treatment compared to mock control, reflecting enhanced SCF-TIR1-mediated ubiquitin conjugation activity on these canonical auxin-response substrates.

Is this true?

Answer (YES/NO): NO